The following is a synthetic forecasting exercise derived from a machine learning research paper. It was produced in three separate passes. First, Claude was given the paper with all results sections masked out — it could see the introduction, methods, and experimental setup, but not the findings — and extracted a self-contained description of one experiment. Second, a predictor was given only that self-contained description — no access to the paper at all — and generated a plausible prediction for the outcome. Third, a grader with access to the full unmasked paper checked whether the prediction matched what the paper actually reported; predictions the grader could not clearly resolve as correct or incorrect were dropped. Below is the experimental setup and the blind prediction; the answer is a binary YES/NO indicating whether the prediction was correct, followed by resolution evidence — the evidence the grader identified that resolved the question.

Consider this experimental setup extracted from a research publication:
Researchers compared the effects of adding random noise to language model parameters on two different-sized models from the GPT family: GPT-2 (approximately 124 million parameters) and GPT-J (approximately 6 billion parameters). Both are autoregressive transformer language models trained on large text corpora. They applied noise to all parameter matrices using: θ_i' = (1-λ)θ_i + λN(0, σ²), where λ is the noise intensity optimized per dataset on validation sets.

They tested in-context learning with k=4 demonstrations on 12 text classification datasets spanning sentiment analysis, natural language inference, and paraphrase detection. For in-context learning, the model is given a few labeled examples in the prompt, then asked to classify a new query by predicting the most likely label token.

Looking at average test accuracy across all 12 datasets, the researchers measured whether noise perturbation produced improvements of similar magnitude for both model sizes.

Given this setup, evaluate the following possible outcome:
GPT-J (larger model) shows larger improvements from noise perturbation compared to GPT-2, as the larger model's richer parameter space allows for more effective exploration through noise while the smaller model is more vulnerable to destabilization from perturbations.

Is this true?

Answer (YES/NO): NO